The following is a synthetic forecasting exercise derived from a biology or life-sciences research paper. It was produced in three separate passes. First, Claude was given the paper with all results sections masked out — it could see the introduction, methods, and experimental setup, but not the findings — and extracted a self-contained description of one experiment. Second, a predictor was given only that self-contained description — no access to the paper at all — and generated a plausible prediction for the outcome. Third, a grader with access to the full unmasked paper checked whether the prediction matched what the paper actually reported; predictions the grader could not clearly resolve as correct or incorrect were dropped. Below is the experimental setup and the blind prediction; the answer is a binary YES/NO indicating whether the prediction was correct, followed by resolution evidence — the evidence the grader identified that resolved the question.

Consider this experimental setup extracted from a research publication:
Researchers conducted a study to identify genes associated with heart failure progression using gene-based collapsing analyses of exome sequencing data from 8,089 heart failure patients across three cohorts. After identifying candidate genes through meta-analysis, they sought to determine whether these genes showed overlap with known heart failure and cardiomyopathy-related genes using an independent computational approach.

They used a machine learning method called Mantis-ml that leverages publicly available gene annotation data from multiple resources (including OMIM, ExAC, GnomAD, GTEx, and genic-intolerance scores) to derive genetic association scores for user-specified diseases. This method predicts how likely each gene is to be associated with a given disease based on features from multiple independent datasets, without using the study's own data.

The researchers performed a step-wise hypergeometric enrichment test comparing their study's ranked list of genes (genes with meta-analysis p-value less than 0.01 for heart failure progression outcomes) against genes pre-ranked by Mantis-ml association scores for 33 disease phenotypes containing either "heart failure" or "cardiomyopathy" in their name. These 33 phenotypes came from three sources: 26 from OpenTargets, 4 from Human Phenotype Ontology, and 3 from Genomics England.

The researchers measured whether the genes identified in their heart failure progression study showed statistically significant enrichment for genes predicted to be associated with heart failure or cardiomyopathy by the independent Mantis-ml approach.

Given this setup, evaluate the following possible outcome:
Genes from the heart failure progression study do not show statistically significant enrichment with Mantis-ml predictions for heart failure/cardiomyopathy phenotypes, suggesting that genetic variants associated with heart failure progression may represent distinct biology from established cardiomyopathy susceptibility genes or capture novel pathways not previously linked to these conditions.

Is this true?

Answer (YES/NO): NO